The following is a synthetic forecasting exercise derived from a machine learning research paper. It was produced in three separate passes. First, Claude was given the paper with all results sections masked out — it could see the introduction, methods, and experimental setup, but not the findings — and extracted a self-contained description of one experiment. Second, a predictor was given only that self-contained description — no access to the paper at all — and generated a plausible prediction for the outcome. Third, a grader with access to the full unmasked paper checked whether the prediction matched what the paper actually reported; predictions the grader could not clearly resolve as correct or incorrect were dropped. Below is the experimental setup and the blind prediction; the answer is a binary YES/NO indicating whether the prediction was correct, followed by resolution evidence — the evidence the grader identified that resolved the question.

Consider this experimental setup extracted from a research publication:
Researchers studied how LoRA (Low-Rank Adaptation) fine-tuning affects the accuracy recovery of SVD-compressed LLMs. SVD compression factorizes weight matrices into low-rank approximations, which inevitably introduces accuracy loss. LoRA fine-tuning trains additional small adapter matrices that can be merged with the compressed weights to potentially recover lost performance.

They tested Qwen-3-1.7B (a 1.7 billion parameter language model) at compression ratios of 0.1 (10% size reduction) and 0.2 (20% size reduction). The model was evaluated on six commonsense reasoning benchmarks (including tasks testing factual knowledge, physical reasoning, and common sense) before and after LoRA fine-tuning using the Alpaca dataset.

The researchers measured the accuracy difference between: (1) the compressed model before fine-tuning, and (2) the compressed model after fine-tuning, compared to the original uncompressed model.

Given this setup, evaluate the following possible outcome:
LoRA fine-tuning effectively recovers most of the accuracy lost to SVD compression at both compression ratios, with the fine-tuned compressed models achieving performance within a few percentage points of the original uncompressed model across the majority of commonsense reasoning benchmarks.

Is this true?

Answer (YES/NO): YES